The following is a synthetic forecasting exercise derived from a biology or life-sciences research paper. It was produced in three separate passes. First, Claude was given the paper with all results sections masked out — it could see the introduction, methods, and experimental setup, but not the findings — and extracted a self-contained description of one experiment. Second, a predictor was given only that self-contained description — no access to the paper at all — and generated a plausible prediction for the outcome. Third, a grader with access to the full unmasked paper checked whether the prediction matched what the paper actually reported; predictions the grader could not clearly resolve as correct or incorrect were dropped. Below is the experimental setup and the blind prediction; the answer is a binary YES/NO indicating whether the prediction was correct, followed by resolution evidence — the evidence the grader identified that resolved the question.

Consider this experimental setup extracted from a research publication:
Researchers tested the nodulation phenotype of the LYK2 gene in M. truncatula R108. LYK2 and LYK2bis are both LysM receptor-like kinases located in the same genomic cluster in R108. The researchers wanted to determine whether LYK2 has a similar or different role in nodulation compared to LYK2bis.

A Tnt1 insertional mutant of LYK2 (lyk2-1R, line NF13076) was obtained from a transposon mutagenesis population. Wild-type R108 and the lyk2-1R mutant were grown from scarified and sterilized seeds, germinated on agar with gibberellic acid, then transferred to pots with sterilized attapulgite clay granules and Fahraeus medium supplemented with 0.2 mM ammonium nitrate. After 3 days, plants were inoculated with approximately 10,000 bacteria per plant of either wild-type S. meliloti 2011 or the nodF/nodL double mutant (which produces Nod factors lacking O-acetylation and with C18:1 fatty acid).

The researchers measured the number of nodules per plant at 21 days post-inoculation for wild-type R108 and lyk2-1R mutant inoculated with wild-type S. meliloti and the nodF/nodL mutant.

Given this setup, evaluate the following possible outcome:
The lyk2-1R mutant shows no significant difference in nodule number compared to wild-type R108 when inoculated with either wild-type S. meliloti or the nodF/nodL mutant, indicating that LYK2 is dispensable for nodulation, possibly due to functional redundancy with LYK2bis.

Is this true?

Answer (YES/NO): YES